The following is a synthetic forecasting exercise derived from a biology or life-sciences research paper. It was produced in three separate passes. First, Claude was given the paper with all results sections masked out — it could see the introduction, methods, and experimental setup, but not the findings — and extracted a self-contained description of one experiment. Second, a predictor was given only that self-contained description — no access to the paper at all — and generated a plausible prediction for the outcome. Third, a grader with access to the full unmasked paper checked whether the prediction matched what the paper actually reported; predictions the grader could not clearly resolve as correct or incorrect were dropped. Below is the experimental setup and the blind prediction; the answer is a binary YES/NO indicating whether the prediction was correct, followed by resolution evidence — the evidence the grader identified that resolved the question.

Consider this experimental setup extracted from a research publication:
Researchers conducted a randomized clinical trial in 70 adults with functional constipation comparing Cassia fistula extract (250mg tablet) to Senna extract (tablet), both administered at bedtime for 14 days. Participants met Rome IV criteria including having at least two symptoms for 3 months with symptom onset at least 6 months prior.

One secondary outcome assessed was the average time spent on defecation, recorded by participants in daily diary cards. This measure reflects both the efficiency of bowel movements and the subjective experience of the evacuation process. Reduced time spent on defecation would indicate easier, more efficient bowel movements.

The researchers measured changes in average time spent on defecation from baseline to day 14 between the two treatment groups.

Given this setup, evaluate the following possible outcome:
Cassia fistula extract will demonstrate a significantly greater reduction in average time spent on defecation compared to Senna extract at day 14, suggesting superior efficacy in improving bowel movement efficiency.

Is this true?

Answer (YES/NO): NO